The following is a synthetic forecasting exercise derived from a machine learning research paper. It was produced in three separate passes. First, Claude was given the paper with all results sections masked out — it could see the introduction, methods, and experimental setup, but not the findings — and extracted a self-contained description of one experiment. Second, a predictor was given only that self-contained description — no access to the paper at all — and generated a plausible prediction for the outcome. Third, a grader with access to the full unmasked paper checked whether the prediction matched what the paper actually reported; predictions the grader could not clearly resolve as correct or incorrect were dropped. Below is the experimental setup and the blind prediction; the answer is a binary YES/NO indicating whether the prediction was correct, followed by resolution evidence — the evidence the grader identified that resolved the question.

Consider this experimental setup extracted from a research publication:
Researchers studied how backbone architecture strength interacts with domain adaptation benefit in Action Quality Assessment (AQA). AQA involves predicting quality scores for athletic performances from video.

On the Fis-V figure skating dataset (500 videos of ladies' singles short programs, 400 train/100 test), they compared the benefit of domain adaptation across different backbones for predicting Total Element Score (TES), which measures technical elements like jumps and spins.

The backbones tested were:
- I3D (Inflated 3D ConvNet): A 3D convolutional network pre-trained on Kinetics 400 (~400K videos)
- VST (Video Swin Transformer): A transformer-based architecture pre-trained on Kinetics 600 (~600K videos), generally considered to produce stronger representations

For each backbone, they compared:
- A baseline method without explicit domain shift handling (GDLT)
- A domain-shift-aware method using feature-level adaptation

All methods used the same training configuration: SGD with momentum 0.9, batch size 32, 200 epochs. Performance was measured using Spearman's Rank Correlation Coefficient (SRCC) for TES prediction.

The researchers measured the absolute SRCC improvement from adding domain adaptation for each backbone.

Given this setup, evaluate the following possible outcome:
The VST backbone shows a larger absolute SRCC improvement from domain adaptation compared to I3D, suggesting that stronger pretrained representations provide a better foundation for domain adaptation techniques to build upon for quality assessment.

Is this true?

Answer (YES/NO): NO